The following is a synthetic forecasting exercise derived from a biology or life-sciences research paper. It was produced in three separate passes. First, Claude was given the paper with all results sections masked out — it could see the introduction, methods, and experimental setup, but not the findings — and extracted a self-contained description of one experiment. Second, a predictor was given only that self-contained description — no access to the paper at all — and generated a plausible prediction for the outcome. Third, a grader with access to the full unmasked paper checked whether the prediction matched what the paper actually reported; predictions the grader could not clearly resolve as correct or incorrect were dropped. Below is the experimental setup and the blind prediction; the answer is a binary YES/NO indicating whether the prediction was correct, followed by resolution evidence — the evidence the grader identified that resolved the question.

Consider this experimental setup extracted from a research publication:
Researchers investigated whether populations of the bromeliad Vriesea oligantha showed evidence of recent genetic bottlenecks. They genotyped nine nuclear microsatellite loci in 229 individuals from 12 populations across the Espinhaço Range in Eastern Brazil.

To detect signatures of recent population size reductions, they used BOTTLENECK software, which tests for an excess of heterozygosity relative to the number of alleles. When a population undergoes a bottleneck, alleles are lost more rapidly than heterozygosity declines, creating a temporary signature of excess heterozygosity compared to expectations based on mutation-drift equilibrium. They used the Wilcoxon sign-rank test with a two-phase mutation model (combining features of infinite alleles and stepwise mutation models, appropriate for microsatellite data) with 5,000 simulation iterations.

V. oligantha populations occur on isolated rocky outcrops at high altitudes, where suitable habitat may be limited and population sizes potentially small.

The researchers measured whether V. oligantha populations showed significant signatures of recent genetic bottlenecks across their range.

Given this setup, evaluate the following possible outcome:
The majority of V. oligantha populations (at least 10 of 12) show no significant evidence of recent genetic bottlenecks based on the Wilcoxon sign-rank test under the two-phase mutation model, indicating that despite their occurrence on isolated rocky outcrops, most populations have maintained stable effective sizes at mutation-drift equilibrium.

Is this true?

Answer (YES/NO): YES